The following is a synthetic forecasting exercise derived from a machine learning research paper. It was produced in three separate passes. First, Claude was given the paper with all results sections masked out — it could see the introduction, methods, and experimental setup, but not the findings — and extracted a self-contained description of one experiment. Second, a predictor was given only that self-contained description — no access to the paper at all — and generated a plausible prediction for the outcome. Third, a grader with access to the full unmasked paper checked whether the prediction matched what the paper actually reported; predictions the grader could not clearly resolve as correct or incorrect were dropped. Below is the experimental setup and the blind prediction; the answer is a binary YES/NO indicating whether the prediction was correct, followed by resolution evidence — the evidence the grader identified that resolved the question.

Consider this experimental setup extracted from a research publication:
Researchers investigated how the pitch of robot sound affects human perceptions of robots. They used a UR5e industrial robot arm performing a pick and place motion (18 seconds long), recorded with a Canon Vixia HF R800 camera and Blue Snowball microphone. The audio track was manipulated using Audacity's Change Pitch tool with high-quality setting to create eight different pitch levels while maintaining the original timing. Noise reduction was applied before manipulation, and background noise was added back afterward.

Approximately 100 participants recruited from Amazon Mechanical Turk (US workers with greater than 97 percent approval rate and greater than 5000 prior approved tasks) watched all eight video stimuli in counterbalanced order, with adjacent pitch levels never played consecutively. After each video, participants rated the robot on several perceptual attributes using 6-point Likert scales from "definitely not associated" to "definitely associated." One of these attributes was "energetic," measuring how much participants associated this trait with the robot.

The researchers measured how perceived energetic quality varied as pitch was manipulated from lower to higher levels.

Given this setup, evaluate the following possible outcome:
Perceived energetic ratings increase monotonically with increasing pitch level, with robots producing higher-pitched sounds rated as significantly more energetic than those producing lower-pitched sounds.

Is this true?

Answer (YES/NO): YES